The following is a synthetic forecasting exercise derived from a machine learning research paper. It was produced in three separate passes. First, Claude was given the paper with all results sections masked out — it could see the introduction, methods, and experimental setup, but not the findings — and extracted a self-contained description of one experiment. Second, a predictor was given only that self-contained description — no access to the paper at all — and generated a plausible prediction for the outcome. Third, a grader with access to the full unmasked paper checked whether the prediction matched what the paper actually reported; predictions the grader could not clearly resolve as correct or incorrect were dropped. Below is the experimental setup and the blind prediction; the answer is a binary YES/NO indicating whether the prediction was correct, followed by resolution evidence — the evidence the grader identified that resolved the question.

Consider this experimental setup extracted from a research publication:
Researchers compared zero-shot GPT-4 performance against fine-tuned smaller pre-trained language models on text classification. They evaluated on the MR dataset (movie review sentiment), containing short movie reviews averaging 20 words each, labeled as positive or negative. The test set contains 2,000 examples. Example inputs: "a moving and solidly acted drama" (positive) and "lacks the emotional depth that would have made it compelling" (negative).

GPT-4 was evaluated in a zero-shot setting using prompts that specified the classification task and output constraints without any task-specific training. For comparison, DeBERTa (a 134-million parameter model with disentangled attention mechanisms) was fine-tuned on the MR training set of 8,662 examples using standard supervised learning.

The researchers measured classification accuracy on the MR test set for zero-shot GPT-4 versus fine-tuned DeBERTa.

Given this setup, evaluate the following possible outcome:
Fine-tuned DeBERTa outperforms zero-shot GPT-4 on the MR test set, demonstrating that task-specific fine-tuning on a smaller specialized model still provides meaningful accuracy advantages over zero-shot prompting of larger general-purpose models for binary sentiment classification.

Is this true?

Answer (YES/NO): YES